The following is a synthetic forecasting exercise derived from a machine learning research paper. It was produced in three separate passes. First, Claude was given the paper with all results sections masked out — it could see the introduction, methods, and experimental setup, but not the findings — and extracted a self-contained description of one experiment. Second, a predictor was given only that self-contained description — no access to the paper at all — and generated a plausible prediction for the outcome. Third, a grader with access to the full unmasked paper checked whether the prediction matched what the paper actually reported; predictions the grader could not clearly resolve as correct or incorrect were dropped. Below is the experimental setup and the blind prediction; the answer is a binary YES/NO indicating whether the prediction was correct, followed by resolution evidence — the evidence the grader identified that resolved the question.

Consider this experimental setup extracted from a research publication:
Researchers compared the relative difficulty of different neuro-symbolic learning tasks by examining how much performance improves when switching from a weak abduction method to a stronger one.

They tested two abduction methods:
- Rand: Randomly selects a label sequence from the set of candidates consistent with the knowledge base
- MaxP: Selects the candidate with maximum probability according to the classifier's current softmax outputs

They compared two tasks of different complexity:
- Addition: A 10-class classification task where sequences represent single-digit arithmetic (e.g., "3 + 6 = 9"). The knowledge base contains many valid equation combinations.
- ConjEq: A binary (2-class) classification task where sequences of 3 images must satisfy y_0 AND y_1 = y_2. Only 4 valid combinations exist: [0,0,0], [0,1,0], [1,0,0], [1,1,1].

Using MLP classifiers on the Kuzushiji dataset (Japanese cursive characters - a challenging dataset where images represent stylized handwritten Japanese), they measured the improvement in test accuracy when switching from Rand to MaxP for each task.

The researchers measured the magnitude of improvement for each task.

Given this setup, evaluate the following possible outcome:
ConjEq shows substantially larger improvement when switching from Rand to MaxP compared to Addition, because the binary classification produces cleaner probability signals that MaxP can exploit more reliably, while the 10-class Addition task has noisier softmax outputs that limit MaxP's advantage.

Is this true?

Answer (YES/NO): NO